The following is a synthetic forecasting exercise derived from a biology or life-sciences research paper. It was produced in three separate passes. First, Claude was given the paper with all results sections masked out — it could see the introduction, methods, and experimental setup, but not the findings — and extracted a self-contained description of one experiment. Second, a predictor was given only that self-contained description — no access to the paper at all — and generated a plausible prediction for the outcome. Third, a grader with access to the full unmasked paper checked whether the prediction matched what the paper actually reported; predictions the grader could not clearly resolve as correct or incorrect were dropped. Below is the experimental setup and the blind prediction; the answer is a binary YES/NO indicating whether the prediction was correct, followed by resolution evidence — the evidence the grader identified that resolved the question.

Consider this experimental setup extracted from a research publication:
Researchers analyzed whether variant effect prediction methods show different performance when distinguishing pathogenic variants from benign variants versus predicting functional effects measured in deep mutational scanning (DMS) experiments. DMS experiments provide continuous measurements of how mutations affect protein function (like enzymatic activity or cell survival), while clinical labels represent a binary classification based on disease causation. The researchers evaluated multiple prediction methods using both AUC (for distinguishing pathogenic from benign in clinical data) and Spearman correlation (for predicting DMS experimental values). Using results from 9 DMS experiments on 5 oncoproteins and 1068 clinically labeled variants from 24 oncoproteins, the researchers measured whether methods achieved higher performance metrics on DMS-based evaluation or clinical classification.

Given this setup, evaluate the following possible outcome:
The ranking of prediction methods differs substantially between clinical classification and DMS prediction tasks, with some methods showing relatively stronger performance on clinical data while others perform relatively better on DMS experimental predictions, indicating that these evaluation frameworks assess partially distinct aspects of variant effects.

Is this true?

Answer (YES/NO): YES